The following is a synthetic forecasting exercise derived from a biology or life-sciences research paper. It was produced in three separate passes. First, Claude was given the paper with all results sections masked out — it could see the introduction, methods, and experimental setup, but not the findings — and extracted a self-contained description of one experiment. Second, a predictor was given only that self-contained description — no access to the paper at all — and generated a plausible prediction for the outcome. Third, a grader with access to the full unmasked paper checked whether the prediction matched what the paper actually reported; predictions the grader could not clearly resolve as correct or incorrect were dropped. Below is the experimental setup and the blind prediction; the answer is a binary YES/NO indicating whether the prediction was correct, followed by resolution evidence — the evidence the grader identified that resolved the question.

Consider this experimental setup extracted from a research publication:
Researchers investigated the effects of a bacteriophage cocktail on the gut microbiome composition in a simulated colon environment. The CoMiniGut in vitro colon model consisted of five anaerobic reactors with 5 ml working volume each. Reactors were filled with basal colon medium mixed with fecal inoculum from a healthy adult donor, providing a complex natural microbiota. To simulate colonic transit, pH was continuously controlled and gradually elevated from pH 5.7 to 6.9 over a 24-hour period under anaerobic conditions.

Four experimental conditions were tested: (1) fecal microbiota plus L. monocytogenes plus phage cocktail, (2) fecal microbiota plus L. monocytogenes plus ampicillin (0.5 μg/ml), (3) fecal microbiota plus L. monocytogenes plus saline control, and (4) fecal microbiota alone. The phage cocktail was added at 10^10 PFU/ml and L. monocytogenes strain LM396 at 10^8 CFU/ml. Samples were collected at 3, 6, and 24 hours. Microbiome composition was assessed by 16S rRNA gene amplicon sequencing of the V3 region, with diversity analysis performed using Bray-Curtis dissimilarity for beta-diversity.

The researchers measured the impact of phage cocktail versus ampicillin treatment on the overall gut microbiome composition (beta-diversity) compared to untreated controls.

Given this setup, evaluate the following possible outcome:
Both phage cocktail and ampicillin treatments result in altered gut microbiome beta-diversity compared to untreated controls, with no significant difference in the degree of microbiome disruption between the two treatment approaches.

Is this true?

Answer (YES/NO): NO